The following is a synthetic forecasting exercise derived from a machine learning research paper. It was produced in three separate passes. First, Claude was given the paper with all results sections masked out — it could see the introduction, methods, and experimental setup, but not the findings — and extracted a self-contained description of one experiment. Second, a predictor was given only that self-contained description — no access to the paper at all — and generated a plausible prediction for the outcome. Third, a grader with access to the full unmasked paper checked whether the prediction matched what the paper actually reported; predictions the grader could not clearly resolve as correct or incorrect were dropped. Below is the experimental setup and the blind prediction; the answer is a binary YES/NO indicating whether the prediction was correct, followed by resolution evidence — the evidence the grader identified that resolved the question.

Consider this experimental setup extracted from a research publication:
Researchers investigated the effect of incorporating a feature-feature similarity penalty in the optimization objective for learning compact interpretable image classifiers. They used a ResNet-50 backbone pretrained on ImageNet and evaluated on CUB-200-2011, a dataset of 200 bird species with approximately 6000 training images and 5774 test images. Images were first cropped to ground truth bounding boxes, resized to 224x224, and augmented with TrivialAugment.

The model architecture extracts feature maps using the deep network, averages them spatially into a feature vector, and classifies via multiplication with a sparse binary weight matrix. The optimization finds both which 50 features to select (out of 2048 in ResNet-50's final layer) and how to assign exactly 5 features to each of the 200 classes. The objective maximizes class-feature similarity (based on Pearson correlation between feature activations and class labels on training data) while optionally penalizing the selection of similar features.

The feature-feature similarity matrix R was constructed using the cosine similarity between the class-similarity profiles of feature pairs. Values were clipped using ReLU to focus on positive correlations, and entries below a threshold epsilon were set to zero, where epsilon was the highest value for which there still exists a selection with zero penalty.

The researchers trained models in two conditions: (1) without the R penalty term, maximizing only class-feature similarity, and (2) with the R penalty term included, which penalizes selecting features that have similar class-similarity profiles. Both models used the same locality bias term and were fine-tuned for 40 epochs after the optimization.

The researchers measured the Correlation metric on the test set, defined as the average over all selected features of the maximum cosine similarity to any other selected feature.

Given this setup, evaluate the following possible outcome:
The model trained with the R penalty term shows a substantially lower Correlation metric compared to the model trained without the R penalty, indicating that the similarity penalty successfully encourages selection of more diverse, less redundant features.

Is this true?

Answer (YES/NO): YES